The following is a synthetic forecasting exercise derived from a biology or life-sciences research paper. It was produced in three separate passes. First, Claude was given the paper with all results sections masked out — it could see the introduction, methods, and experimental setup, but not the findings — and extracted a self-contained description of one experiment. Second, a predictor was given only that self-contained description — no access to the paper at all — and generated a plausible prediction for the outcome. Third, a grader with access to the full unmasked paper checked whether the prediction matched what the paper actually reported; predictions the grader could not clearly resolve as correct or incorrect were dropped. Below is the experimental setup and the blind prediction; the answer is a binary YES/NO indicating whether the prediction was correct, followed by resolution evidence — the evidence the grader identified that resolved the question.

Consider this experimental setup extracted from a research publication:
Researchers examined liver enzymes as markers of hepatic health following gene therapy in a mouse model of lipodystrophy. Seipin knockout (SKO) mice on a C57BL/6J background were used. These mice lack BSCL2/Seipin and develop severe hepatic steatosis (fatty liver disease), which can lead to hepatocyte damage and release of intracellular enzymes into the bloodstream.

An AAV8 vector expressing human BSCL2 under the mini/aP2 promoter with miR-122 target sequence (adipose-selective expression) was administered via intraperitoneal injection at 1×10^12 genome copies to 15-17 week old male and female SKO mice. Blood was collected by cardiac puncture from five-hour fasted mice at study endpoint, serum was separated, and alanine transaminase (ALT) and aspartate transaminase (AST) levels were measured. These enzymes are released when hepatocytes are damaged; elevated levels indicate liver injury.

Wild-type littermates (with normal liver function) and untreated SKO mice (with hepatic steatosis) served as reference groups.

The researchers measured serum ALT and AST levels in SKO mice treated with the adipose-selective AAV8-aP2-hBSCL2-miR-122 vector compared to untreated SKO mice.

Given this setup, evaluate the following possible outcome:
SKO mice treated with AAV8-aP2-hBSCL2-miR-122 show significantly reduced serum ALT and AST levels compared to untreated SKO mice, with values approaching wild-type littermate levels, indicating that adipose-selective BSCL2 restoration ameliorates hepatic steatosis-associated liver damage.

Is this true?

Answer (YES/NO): NO